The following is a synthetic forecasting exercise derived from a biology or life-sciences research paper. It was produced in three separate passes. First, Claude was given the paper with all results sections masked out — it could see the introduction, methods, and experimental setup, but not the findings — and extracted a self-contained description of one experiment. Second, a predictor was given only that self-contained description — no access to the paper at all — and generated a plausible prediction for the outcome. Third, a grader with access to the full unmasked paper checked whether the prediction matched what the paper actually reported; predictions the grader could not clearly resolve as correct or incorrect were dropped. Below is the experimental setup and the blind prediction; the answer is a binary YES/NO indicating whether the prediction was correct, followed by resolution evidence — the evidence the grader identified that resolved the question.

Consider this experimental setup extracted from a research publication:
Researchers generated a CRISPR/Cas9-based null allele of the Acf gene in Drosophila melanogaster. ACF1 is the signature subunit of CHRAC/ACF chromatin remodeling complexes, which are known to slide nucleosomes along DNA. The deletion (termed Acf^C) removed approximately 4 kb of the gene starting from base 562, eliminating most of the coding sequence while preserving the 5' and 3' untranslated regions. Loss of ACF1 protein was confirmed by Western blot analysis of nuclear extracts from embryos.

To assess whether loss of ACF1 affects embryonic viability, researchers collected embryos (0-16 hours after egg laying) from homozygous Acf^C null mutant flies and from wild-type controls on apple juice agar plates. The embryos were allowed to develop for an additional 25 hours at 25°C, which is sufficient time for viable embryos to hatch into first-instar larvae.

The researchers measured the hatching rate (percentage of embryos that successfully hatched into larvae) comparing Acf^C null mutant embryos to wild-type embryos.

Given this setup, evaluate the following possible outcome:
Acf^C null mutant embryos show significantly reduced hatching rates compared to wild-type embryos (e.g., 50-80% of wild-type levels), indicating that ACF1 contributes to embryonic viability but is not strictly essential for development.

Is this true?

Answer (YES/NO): NO